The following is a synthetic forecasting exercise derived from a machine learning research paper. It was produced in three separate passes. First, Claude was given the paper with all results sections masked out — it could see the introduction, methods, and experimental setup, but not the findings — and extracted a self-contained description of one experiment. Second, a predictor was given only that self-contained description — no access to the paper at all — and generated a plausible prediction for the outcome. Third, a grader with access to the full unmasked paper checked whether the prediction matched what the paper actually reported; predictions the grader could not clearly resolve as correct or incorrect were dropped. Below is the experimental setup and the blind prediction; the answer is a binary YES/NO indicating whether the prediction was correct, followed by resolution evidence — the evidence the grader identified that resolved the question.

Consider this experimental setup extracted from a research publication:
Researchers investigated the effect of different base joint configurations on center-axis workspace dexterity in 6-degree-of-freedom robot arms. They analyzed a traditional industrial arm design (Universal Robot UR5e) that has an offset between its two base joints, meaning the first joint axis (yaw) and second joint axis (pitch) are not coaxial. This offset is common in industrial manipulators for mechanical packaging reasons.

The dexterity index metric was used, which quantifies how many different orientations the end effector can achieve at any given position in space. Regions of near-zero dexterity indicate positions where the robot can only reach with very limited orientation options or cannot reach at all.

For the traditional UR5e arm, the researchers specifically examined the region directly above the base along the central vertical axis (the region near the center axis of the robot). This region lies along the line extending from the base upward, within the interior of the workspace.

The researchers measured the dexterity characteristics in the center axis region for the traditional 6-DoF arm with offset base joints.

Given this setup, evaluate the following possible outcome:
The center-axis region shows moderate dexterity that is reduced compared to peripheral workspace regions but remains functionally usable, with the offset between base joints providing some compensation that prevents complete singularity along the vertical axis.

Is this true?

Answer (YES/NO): NO